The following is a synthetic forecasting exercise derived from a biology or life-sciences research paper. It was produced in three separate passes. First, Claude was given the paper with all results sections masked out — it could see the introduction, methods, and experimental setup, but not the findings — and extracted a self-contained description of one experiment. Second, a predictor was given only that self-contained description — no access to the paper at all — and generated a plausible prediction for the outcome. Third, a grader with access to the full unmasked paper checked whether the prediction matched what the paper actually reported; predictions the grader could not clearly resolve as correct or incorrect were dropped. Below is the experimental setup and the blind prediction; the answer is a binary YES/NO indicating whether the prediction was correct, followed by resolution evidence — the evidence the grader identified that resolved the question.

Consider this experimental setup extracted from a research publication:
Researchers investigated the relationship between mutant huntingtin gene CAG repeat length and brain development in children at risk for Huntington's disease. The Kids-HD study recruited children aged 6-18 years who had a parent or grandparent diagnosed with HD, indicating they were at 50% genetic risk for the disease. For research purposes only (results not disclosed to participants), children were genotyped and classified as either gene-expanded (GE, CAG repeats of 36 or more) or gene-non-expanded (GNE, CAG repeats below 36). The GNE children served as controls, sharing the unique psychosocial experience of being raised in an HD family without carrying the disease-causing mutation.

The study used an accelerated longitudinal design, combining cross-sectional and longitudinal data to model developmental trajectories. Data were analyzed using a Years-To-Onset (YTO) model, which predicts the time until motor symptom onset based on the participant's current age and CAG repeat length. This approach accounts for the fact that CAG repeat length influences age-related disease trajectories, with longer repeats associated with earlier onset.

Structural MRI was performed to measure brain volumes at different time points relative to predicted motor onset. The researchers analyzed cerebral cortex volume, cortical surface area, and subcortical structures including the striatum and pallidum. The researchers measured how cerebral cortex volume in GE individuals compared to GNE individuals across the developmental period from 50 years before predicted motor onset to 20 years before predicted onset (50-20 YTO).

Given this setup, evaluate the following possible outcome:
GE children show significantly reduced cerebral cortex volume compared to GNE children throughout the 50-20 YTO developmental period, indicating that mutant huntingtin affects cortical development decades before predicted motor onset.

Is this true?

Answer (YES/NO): NO